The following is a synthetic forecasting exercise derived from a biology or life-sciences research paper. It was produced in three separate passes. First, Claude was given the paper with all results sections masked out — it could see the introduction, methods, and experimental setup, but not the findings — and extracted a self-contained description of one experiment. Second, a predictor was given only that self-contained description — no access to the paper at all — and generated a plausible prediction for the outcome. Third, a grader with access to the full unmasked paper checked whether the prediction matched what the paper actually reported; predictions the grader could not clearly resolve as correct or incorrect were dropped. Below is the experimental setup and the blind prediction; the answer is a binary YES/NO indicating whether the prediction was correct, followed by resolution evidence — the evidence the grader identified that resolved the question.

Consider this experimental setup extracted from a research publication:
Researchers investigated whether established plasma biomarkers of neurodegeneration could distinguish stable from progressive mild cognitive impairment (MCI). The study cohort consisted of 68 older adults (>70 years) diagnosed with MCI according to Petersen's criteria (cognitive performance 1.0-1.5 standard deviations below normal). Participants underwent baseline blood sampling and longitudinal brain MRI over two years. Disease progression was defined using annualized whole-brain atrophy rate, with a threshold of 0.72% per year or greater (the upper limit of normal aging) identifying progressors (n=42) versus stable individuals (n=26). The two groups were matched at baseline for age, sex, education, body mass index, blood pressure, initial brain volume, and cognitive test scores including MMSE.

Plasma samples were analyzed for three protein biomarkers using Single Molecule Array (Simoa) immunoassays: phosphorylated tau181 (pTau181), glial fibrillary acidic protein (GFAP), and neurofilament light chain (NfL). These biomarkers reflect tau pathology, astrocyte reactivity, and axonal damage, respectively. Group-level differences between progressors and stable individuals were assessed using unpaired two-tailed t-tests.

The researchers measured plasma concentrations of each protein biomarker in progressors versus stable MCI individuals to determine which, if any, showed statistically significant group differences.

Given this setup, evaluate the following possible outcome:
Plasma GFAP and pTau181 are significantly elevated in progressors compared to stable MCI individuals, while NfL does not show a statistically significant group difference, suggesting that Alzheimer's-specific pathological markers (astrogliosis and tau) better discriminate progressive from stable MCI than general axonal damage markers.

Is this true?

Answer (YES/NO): NO